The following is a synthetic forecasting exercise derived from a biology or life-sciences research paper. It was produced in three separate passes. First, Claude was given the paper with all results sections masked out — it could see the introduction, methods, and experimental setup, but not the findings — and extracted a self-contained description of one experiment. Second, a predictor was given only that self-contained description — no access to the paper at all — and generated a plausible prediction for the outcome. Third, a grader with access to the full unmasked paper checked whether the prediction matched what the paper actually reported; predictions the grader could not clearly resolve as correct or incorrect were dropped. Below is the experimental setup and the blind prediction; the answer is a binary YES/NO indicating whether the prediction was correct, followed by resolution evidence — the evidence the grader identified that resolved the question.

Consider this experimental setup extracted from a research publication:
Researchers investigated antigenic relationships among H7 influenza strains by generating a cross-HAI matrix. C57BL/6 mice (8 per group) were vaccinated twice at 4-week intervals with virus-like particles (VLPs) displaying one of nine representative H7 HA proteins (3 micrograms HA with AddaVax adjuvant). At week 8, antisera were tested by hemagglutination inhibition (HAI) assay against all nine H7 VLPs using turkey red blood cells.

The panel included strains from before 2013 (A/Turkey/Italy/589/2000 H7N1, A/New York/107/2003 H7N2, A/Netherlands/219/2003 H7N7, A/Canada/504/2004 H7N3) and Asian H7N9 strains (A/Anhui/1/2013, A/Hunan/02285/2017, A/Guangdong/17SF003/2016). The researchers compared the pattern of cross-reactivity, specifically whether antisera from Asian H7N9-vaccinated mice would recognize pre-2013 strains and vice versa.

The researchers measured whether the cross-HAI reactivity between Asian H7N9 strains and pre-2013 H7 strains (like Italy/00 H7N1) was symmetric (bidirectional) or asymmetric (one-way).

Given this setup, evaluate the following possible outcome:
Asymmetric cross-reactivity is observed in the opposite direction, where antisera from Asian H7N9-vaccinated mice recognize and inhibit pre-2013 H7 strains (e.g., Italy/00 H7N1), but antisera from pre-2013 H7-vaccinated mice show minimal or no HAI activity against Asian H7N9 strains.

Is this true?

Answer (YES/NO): NO